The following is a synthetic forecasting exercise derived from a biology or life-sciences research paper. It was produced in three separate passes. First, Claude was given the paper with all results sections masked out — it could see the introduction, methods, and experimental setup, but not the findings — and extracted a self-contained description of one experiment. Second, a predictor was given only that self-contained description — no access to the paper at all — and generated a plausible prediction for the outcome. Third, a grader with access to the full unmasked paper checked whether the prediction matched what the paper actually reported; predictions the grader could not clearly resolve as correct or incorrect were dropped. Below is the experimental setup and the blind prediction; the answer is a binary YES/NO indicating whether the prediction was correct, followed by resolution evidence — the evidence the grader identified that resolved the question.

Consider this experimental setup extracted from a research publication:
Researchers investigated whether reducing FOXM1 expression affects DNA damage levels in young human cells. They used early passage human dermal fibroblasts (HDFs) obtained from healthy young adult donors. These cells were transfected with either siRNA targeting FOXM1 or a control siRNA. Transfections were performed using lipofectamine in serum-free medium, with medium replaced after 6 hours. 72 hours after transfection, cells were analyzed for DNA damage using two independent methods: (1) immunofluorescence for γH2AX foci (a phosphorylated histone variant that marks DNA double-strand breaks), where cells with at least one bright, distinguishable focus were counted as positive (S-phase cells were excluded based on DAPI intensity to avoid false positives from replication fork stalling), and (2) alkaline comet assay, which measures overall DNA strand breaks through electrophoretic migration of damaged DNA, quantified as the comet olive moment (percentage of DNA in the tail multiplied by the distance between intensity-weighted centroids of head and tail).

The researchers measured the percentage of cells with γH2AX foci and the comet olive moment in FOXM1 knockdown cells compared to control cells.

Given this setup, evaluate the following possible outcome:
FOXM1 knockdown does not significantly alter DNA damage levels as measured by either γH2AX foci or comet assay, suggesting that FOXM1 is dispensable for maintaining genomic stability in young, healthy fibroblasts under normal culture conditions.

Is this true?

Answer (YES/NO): NO